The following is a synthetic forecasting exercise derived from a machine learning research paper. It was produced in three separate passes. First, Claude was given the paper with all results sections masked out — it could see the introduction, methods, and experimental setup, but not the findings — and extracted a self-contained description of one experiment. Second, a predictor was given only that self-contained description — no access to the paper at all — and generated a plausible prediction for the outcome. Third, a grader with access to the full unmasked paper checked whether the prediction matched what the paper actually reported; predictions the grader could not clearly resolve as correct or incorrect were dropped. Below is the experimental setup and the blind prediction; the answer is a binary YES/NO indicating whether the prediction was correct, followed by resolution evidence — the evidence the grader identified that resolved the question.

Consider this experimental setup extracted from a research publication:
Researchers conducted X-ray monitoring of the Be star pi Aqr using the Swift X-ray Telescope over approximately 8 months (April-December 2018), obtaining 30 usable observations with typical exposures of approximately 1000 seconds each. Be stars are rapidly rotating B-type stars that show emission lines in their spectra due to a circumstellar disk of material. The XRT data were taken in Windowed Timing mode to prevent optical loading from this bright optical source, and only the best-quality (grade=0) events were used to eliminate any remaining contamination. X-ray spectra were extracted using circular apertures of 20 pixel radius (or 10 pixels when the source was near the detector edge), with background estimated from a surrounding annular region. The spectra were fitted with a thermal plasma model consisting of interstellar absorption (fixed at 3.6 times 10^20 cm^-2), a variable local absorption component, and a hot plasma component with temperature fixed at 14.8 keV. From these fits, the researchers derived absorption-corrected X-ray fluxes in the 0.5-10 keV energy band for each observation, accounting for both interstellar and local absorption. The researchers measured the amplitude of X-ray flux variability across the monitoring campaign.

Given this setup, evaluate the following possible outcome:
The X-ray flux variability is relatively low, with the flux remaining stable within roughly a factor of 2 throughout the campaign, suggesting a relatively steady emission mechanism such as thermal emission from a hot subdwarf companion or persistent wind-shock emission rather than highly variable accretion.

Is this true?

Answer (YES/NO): NO